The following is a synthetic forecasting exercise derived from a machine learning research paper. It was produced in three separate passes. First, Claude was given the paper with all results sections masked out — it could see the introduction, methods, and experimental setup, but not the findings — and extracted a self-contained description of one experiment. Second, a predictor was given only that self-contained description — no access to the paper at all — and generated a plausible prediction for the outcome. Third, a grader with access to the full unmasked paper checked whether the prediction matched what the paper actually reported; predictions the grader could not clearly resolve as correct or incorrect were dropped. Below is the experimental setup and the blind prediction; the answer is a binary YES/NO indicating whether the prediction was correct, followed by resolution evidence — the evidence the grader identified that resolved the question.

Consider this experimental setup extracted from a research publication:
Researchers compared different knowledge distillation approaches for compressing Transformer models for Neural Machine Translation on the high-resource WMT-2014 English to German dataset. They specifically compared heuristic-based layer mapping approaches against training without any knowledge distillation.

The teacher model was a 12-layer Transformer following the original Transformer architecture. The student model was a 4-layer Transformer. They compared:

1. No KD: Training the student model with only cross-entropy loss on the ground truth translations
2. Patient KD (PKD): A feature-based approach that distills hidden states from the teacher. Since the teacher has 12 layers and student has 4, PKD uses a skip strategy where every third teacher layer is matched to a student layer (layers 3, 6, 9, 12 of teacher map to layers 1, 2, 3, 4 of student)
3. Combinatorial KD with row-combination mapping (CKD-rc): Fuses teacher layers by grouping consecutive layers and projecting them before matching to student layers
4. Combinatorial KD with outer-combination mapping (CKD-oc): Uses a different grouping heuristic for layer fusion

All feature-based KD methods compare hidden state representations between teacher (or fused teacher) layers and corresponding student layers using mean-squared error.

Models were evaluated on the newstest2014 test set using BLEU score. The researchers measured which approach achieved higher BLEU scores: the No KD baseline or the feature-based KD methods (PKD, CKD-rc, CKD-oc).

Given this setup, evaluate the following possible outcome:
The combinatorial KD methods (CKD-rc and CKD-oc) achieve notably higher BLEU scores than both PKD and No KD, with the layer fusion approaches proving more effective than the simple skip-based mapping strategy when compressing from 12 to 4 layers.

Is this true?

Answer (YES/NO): NO